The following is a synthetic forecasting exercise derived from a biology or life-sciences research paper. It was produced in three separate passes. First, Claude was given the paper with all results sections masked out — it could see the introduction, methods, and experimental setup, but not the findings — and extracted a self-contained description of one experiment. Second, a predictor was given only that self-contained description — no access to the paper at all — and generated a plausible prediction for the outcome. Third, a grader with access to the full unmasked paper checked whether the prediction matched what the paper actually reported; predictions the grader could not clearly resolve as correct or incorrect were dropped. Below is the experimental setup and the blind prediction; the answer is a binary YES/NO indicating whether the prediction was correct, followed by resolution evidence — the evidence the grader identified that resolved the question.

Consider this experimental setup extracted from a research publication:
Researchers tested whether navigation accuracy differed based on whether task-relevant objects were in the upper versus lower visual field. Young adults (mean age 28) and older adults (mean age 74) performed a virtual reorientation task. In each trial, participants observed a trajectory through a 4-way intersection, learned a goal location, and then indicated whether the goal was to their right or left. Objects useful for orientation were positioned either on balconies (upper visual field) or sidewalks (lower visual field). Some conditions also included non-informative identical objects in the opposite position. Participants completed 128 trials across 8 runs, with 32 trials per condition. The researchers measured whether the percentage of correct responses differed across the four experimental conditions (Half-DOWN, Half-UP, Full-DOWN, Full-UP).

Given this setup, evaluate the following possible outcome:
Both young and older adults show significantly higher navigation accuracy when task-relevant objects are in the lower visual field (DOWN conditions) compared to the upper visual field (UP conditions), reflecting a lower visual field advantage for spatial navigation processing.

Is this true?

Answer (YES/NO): NO